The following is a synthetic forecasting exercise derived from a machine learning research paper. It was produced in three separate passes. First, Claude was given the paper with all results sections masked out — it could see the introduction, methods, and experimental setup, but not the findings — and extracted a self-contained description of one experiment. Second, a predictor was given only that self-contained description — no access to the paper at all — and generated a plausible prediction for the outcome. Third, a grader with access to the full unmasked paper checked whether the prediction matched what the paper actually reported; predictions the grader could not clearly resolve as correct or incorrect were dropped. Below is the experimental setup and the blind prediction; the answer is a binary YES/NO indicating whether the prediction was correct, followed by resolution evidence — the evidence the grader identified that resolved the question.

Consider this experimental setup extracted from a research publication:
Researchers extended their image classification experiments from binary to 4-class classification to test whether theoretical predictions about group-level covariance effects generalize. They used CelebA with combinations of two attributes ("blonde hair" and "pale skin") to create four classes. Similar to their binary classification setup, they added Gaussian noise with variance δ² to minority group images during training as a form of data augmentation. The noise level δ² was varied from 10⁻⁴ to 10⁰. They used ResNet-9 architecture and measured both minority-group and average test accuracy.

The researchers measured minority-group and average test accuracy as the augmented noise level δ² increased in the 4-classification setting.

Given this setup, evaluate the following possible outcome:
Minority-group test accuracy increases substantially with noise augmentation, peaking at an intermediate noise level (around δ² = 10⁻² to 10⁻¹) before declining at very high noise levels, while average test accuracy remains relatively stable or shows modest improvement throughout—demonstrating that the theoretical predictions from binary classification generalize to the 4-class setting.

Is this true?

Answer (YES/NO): NO